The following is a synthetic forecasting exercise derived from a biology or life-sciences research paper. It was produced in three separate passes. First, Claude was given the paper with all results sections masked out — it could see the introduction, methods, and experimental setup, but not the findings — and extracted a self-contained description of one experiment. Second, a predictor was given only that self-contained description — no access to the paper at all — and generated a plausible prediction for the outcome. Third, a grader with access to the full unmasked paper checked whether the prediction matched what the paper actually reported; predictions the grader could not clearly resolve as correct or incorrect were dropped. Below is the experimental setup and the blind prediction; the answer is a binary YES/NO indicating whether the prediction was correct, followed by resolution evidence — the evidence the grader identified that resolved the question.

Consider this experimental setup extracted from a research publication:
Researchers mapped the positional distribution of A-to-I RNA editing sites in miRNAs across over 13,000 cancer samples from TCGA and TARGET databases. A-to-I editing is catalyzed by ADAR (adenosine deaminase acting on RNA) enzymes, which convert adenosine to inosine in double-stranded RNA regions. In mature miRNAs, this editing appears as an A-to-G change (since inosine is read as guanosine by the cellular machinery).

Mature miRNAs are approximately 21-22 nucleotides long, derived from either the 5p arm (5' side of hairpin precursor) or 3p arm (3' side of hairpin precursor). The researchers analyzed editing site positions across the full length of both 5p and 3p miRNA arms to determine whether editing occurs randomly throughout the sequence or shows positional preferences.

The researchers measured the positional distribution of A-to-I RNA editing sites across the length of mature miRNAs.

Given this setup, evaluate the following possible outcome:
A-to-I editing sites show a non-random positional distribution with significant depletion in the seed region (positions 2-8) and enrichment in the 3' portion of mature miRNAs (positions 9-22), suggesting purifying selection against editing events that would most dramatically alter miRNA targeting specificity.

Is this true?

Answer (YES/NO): NO